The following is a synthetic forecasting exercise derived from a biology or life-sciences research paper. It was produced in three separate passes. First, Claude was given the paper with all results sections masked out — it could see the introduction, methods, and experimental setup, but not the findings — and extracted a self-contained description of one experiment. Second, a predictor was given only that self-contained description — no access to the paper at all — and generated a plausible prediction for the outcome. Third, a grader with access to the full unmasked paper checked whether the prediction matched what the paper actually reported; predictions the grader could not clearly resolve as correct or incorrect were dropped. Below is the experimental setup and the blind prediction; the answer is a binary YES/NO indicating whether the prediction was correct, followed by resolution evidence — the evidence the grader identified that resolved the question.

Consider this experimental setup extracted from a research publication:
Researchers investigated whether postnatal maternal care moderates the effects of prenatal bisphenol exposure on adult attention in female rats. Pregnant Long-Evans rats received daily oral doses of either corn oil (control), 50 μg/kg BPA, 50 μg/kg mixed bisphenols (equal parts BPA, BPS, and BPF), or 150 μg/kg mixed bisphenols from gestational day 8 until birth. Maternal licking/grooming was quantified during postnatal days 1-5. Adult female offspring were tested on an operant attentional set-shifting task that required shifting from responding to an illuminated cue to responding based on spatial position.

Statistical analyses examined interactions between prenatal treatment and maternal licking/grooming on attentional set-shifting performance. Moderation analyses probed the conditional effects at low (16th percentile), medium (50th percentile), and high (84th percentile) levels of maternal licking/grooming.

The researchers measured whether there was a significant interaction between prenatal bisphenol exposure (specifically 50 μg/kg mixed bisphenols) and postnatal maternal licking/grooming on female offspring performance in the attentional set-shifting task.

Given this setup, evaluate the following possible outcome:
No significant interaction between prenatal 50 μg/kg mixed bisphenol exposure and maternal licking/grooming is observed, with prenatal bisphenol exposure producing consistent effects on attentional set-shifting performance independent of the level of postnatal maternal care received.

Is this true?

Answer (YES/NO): NO